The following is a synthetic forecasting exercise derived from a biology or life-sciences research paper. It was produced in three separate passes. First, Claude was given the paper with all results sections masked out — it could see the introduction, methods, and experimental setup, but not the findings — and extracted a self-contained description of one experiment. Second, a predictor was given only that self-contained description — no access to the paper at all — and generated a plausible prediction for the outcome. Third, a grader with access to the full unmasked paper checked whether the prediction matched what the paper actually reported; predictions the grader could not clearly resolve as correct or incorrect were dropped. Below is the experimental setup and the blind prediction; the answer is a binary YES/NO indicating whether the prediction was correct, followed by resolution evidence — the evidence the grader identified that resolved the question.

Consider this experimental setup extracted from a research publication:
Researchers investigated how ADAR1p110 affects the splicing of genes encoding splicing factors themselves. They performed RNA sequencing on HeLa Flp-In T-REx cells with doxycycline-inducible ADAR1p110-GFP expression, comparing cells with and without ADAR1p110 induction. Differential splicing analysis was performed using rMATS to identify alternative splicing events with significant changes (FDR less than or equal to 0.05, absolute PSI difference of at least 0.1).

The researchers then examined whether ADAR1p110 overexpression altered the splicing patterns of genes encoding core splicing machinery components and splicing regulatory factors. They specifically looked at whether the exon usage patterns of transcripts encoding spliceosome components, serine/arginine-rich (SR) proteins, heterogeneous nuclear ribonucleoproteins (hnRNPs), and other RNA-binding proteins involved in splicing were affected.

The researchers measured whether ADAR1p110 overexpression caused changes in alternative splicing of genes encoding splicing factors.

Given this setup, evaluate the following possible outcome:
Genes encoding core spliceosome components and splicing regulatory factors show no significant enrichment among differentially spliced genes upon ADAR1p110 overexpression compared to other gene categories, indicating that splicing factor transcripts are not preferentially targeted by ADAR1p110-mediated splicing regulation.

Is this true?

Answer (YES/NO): NO